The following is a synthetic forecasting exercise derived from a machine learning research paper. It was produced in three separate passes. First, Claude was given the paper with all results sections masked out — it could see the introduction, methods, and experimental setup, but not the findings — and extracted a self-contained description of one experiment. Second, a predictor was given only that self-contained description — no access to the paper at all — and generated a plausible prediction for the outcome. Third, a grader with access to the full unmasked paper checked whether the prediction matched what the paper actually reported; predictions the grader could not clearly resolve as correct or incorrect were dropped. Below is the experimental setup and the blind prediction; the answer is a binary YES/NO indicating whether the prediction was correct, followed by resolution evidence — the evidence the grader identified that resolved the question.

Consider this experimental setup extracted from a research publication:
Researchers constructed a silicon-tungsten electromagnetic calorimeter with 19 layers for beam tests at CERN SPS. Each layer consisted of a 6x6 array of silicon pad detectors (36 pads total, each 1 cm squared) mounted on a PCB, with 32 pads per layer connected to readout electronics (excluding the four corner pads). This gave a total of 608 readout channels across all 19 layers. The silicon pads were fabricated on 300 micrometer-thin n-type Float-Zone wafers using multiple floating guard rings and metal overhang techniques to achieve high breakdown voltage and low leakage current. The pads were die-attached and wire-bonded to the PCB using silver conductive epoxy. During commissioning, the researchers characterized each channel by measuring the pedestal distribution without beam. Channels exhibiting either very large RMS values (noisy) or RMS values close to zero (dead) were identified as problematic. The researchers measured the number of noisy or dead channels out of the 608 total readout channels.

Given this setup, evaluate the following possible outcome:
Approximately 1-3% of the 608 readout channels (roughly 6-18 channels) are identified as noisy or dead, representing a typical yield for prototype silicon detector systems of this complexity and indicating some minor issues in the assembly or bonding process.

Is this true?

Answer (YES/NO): NO